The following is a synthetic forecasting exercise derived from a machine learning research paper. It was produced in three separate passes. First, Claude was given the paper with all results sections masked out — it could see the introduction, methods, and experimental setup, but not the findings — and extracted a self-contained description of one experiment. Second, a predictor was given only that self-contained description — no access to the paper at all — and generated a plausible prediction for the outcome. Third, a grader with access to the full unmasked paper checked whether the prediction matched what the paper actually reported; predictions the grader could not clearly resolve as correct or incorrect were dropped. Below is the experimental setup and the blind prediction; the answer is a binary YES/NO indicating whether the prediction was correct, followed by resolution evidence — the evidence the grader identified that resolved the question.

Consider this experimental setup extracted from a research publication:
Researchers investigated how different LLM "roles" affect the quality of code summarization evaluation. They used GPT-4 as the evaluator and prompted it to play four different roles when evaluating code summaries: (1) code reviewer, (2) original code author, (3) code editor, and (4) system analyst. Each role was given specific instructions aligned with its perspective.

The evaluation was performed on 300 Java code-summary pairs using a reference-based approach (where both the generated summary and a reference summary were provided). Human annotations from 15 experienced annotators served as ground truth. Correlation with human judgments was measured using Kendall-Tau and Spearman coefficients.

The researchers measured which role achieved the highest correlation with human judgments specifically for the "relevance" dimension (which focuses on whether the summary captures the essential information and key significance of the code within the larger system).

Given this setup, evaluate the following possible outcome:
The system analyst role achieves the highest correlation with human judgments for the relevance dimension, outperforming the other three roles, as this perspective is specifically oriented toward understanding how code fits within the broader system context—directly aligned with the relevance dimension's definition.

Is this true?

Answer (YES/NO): YES